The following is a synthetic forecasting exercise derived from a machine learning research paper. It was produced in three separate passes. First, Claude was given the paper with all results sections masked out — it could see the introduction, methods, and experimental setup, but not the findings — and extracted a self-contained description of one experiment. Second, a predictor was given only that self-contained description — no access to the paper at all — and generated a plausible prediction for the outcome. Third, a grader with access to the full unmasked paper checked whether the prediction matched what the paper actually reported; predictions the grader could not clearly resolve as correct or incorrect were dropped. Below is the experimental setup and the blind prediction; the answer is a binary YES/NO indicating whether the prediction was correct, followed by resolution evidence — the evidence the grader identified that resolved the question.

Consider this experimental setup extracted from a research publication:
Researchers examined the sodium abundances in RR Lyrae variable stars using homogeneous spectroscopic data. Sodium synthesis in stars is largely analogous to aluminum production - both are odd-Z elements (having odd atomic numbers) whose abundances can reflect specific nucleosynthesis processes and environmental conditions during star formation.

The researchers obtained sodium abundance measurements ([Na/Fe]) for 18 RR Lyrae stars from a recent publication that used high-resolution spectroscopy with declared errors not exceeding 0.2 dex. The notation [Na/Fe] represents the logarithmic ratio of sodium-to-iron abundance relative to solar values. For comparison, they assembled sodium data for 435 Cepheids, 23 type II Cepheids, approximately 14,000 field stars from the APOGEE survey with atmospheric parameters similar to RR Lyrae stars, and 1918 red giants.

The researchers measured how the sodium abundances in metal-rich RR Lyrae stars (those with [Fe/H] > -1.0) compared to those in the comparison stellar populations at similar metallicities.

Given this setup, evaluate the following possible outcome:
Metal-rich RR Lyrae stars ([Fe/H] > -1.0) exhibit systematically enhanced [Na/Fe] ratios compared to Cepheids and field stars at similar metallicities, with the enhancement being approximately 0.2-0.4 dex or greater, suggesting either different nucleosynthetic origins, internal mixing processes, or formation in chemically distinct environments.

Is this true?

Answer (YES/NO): NO